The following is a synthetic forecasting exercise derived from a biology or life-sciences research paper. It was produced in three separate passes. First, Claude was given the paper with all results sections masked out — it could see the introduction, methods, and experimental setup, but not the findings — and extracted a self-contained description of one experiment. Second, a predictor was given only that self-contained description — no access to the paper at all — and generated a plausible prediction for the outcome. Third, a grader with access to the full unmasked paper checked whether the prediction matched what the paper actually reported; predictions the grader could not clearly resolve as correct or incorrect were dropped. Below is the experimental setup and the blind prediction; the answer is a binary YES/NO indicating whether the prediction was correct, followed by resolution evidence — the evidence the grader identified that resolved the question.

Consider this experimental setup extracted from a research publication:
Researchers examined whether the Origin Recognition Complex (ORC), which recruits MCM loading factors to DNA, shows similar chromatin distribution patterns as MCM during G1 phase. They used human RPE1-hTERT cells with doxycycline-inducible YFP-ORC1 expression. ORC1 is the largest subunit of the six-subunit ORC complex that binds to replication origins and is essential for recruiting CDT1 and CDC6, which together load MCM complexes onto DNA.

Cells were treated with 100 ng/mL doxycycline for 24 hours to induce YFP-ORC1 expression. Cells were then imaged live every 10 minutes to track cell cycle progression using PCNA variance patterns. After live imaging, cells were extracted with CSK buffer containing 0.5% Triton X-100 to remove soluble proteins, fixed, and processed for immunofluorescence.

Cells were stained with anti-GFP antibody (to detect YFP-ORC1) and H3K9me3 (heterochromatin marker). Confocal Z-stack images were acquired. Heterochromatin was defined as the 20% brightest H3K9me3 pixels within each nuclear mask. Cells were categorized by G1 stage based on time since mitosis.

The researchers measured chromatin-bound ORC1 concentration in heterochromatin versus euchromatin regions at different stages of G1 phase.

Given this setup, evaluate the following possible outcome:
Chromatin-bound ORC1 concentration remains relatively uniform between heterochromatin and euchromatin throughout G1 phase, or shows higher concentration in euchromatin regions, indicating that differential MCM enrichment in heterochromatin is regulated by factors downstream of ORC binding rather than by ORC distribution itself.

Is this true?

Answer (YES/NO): NO